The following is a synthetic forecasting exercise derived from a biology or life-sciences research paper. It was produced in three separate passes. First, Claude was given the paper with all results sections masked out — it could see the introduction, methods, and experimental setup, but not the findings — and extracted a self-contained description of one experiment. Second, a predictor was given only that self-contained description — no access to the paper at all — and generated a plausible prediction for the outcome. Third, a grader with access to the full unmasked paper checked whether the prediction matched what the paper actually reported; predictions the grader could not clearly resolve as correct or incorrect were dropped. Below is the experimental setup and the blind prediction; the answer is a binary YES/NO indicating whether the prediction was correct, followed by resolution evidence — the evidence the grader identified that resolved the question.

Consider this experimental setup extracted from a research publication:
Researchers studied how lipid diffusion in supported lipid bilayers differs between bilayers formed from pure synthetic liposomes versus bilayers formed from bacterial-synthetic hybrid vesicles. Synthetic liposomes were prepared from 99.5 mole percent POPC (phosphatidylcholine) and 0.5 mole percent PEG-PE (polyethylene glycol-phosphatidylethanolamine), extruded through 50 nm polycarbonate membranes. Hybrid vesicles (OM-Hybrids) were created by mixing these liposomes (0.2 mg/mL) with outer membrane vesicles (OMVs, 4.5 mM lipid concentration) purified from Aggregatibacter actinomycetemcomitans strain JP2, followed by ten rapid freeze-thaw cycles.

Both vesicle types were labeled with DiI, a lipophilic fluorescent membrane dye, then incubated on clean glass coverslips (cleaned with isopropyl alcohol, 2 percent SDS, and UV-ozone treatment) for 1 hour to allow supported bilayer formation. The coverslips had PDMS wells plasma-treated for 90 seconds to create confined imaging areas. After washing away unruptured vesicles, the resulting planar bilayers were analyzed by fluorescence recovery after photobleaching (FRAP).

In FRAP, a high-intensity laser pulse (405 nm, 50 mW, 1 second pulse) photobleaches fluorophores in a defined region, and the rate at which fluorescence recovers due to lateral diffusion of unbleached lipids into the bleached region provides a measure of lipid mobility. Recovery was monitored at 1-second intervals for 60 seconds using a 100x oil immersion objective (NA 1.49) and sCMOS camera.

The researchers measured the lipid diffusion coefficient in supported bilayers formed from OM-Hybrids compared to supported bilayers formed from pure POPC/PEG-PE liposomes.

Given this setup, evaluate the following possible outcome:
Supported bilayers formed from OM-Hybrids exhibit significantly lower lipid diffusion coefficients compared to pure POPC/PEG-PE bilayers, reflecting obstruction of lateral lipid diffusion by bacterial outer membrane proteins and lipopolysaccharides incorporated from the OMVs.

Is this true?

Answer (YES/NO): YES